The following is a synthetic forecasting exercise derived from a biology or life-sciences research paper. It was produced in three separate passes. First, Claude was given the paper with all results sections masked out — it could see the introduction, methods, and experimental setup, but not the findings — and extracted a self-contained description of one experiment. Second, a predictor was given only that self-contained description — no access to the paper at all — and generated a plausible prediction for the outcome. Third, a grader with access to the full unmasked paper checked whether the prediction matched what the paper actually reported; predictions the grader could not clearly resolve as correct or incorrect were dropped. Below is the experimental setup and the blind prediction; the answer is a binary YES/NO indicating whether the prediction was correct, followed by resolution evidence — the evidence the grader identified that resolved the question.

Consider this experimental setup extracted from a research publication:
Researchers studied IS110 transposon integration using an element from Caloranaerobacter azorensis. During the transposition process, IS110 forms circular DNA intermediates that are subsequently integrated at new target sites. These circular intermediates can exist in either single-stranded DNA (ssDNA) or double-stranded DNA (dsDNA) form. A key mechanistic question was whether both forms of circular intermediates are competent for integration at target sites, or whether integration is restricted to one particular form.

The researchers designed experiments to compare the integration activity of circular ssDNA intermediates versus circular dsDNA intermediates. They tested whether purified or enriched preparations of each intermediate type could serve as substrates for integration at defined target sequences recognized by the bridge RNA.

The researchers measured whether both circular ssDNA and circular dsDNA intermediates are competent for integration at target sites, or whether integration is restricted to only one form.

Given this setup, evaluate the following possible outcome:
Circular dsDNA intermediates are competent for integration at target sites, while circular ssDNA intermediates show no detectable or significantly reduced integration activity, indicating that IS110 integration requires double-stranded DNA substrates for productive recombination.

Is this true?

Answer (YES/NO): NO